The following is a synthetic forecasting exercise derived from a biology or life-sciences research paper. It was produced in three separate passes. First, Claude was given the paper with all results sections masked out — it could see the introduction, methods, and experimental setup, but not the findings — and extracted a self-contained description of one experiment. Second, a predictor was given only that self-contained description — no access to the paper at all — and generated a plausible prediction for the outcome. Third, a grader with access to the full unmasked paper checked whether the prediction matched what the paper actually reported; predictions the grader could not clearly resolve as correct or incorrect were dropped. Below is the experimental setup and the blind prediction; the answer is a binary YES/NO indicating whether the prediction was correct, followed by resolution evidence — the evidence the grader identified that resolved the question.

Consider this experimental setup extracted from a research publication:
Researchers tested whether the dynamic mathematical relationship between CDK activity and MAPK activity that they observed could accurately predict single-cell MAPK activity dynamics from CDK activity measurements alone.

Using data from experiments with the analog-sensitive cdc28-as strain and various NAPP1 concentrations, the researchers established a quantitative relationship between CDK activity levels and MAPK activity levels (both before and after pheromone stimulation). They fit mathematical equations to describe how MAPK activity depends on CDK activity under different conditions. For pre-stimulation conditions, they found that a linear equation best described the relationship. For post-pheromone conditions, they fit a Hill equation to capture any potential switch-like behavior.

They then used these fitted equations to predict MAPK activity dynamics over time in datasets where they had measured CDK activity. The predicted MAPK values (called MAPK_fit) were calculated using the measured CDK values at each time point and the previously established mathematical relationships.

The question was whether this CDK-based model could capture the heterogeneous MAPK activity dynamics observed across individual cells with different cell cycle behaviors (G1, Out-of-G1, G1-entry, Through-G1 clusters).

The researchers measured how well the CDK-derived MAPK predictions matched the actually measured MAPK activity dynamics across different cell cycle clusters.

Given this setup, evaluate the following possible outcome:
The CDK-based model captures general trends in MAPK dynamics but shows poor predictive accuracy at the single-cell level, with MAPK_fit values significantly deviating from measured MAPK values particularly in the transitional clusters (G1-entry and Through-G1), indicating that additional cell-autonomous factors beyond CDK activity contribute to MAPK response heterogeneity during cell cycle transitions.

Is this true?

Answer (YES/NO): NO